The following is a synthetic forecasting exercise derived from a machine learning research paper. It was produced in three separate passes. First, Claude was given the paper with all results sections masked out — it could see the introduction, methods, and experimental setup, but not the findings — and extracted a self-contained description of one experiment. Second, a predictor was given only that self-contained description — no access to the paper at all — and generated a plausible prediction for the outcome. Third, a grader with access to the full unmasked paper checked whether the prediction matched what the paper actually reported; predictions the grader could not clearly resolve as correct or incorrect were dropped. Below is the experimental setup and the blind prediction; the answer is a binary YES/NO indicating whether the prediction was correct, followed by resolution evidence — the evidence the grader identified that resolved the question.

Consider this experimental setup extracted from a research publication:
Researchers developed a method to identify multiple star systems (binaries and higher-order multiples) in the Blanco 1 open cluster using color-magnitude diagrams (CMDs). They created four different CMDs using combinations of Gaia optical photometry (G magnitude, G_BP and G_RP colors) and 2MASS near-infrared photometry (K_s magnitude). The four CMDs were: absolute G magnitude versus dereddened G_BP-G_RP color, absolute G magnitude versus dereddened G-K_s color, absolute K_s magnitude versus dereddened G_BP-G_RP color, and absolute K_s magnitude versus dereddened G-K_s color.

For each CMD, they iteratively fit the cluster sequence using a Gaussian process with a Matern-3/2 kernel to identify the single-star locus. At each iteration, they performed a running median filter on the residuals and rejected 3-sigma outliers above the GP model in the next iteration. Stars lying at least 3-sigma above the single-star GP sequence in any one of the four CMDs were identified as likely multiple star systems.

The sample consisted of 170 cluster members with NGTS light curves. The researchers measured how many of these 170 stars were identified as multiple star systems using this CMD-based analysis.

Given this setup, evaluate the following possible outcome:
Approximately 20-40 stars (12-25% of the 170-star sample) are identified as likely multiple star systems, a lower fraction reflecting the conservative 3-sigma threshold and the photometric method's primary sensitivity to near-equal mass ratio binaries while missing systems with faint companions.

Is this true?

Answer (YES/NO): YES